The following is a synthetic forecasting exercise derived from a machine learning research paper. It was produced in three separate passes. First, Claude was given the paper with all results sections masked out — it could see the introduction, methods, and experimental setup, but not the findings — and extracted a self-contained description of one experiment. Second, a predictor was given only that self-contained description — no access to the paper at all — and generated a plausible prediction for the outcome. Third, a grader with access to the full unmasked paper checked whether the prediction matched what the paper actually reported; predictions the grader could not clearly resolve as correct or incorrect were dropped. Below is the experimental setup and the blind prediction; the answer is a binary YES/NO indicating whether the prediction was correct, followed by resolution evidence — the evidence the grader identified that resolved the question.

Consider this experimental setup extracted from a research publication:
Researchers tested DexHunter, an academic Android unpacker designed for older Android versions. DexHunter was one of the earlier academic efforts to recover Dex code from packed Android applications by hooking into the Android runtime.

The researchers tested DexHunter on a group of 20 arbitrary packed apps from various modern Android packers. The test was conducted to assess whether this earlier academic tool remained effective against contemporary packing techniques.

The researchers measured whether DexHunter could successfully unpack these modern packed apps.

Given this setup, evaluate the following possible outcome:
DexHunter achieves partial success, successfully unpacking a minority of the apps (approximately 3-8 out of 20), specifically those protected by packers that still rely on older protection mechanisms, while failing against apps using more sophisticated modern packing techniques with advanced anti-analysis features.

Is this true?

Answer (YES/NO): NO